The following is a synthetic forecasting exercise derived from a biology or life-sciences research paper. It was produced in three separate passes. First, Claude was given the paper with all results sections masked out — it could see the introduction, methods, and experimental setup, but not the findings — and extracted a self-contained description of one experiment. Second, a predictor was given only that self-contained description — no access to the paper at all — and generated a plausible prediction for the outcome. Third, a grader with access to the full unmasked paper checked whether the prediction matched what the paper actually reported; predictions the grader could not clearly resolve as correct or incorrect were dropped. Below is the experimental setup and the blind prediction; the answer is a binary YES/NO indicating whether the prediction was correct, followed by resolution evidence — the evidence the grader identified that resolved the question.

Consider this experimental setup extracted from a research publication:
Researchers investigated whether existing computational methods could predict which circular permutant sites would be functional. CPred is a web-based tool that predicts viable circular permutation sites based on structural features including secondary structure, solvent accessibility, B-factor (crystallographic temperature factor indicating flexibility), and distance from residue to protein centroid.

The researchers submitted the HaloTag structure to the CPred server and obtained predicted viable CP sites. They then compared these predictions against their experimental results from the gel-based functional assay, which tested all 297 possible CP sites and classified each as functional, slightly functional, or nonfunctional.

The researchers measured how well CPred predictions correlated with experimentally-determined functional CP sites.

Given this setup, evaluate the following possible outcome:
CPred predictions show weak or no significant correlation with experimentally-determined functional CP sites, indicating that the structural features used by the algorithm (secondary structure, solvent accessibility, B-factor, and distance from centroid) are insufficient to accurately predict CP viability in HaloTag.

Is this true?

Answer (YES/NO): NO